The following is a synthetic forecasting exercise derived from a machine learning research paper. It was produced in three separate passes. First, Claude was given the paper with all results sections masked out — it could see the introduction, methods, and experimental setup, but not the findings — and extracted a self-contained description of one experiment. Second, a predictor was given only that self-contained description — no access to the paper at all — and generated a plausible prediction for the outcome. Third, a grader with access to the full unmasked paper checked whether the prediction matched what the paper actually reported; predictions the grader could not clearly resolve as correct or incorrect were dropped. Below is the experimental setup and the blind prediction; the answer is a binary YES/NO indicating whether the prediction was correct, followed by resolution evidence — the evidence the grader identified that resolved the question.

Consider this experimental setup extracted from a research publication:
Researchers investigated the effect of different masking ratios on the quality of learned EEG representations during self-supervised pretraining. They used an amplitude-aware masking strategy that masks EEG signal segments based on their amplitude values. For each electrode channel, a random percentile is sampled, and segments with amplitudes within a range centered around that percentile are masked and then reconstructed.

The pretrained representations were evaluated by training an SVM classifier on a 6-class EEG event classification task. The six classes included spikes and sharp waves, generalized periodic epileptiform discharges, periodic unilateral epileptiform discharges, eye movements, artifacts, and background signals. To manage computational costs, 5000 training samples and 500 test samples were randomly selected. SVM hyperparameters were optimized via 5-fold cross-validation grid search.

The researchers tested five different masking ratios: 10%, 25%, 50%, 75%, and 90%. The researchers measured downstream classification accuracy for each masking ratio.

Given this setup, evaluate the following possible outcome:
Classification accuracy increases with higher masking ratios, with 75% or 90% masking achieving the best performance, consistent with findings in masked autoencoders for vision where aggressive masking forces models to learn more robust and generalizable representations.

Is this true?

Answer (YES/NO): NO